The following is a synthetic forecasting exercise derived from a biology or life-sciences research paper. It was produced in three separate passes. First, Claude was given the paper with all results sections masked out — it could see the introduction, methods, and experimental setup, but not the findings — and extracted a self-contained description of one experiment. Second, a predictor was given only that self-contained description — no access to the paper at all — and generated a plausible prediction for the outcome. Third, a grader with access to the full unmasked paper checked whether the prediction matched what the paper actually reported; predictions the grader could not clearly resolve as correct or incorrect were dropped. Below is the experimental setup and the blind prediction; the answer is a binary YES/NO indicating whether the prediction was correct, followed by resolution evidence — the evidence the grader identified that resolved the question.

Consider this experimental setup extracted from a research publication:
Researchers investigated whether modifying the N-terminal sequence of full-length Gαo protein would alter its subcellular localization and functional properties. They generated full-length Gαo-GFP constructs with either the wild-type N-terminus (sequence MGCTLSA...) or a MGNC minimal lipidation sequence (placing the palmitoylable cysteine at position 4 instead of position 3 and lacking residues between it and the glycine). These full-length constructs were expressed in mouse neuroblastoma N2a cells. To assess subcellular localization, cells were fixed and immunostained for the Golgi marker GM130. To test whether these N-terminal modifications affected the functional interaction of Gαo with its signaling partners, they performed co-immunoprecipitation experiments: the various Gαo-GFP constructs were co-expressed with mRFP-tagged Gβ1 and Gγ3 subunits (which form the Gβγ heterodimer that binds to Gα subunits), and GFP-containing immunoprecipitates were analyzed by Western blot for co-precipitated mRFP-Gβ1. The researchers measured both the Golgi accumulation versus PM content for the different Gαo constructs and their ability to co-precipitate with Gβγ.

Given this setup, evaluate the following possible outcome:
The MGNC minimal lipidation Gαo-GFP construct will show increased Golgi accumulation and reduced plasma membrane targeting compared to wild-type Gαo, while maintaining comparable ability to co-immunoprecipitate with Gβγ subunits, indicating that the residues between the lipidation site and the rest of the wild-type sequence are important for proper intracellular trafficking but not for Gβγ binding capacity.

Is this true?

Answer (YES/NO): NO